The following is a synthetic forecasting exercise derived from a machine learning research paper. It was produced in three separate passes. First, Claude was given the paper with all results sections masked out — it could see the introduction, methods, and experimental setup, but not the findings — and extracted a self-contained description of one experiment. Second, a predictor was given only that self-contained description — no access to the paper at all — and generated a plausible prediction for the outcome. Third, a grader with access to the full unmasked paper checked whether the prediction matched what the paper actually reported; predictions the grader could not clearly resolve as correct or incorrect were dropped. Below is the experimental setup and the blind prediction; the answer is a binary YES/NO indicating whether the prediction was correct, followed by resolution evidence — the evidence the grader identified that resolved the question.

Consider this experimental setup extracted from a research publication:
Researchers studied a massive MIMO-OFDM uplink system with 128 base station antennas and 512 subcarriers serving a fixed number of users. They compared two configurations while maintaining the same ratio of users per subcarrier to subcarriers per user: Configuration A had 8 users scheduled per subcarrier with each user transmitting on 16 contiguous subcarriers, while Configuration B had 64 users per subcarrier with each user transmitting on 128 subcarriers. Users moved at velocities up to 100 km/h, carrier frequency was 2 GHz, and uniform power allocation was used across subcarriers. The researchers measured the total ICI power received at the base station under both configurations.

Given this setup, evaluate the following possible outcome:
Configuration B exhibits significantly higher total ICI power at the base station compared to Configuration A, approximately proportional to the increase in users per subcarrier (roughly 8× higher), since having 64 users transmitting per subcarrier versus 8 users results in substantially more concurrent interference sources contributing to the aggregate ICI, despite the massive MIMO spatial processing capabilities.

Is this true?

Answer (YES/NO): NO